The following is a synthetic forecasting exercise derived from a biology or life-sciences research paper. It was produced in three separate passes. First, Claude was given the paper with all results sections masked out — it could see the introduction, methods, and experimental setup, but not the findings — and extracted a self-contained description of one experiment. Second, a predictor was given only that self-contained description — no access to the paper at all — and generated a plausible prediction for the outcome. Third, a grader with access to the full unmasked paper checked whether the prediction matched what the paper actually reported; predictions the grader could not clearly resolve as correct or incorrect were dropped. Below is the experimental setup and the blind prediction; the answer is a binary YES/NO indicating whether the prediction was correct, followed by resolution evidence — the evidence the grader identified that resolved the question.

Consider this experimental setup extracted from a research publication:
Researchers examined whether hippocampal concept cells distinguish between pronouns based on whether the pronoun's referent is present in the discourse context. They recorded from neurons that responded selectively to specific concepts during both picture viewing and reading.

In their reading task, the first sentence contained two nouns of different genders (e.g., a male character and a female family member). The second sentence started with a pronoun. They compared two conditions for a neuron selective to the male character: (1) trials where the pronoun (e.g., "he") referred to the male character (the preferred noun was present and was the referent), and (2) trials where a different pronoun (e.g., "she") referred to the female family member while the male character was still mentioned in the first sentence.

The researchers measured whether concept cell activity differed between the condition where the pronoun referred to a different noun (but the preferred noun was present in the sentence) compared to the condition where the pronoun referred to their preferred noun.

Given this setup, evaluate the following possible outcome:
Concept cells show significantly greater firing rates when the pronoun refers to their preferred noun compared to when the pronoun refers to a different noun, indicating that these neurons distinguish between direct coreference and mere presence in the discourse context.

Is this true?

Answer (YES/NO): YES